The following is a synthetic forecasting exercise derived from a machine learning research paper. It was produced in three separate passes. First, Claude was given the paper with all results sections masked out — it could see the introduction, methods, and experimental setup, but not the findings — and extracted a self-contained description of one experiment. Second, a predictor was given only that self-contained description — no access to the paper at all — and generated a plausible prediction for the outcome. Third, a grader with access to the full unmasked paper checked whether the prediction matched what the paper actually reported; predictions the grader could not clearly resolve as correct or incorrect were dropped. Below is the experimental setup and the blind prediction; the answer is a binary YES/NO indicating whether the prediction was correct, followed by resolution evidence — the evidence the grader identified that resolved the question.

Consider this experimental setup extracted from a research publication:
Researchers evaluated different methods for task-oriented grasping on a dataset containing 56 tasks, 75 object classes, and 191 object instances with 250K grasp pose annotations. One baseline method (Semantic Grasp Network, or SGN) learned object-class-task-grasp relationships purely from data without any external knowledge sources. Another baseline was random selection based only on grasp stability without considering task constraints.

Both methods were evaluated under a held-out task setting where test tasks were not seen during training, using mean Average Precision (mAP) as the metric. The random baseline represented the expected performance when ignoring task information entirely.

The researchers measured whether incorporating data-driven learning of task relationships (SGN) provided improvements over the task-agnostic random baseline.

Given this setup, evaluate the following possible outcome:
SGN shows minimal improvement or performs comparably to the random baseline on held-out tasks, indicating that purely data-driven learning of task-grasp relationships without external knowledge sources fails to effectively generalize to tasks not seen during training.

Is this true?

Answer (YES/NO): NO